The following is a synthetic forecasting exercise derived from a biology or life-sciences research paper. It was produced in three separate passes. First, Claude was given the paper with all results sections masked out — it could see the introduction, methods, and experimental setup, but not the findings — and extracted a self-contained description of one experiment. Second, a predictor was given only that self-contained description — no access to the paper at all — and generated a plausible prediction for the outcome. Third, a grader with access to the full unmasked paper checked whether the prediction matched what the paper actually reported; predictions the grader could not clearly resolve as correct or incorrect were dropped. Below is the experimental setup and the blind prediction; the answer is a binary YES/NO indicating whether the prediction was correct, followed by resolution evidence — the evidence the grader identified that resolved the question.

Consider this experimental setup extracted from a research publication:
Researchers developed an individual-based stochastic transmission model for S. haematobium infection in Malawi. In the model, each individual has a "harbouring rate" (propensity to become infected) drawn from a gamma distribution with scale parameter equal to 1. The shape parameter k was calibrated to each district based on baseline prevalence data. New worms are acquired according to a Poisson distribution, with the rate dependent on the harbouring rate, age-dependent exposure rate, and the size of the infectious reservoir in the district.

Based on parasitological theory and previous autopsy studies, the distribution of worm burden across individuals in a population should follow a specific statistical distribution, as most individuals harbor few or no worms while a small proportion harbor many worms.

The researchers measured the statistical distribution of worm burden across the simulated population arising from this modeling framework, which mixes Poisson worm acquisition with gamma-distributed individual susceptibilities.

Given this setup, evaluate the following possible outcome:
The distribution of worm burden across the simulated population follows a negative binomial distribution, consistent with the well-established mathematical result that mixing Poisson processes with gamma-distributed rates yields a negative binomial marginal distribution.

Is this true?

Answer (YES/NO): YES